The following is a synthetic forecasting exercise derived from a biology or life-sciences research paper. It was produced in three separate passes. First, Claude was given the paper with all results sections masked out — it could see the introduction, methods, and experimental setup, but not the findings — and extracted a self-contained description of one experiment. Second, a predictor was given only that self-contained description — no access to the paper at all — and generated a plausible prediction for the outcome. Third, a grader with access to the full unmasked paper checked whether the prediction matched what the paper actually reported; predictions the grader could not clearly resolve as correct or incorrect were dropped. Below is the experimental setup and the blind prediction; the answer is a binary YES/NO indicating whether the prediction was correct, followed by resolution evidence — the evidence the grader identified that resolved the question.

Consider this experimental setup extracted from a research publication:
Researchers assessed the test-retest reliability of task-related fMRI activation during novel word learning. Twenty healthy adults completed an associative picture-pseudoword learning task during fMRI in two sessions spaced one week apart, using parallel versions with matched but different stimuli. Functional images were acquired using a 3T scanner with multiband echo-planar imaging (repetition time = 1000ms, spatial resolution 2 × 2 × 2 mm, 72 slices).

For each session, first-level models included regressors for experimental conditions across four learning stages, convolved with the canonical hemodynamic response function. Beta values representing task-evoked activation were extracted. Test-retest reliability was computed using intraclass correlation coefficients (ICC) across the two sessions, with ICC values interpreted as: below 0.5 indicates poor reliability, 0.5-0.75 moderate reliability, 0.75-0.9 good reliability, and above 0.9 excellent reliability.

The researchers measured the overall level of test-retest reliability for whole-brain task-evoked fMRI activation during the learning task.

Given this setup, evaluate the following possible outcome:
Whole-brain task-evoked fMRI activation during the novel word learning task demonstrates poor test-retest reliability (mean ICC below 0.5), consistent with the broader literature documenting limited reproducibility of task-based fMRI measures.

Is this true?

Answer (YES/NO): YES